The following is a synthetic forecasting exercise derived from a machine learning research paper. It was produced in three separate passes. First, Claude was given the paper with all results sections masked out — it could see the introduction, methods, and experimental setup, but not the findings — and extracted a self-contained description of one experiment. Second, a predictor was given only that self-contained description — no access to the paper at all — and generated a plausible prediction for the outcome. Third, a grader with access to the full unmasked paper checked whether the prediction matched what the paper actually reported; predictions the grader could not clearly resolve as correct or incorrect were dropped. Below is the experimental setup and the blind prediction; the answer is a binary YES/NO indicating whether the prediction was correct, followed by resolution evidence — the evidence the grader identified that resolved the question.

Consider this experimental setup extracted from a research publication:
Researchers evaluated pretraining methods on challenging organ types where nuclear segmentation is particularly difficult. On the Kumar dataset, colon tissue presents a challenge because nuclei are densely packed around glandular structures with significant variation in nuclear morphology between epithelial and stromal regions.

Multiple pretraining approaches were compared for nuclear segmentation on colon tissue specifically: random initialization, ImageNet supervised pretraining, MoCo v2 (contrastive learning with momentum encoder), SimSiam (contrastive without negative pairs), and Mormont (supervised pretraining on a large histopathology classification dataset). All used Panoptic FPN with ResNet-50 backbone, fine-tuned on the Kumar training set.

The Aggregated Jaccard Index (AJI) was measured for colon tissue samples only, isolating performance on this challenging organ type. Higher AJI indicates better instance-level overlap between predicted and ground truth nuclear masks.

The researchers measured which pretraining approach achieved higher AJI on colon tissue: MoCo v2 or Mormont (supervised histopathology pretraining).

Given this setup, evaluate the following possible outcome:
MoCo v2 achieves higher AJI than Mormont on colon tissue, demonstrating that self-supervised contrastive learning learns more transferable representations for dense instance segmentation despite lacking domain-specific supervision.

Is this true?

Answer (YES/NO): YES